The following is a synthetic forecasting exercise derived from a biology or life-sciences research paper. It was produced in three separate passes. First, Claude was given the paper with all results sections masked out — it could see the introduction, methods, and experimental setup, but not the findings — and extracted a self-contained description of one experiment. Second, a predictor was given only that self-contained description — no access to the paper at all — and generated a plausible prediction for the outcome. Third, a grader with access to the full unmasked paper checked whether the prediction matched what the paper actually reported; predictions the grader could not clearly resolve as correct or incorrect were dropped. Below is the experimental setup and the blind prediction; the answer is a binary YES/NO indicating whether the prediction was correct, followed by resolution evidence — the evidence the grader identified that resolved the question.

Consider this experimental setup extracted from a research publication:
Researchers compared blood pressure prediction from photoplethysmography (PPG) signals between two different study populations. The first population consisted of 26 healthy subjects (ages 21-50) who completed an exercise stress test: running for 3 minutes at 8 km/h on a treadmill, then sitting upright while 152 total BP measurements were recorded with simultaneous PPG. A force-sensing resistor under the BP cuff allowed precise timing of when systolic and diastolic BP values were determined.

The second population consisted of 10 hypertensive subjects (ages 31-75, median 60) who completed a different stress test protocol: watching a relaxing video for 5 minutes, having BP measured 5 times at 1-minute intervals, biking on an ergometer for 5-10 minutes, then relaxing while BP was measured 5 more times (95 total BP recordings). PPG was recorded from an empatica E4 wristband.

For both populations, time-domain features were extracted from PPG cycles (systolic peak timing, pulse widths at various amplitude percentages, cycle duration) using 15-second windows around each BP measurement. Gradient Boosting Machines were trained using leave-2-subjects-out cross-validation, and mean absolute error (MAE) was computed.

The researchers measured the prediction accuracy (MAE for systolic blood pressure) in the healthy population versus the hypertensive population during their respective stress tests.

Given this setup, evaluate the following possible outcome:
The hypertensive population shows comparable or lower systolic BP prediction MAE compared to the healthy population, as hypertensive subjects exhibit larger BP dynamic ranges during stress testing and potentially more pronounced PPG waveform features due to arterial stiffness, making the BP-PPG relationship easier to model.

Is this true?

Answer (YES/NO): YES